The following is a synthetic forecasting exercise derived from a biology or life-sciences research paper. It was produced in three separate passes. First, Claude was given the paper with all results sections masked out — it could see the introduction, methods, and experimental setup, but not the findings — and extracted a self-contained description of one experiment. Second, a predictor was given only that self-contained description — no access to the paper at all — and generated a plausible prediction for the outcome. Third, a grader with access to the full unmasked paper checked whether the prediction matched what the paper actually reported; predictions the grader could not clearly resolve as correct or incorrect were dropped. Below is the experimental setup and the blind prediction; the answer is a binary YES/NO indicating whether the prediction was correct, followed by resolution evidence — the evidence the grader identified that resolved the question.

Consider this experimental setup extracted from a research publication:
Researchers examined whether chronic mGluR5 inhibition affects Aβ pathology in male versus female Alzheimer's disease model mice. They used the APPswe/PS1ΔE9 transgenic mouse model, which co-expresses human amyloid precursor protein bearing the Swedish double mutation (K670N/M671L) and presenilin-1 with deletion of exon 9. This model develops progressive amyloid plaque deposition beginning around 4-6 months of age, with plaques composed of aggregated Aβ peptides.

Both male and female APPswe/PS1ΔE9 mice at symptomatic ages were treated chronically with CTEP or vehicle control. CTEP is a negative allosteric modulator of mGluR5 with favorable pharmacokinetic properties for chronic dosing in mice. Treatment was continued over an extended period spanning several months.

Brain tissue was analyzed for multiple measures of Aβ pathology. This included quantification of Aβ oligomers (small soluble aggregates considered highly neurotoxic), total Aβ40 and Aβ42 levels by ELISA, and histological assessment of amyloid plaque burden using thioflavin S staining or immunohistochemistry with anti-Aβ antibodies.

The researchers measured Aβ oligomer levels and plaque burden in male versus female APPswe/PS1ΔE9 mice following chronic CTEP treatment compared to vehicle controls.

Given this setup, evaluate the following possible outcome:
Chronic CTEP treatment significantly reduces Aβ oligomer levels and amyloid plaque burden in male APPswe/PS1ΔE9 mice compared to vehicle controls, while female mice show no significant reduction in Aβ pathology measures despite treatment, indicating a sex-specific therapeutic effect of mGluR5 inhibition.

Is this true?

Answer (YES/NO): YES